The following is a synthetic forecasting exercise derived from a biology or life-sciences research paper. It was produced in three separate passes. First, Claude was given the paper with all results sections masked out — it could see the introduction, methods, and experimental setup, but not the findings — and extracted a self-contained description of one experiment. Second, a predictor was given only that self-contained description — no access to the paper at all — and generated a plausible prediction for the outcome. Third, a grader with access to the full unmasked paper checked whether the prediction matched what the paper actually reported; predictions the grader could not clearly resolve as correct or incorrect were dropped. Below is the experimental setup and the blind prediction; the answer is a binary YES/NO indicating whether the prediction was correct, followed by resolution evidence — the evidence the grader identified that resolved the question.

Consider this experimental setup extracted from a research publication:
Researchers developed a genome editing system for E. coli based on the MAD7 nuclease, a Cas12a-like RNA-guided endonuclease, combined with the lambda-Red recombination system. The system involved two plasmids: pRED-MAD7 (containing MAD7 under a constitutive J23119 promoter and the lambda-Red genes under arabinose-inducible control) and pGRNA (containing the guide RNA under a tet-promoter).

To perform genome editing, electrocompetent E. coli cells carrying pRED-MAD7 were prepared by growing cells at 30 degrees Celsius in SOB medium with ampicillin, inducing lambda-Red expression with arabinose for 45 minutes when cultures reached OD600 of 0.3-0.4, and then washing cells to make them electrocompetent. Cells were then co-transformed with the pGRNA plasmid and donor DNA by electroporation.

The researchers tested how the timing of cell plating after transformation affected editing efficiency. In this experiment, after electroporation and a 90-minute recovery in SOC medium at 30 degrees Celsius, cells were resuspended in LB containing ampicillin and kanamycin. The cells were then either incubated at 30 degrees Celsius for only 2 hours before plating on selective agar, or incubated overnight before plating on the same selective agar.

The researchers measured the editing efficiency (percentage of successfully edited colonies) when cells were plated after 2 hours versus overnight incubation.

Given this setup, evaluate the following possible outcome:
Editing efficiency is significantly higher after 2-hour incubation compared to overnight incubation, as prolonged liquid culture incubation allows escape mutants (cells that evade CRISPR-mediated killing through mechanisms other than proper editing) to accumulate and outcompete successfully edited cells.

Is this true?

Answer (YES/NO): YES